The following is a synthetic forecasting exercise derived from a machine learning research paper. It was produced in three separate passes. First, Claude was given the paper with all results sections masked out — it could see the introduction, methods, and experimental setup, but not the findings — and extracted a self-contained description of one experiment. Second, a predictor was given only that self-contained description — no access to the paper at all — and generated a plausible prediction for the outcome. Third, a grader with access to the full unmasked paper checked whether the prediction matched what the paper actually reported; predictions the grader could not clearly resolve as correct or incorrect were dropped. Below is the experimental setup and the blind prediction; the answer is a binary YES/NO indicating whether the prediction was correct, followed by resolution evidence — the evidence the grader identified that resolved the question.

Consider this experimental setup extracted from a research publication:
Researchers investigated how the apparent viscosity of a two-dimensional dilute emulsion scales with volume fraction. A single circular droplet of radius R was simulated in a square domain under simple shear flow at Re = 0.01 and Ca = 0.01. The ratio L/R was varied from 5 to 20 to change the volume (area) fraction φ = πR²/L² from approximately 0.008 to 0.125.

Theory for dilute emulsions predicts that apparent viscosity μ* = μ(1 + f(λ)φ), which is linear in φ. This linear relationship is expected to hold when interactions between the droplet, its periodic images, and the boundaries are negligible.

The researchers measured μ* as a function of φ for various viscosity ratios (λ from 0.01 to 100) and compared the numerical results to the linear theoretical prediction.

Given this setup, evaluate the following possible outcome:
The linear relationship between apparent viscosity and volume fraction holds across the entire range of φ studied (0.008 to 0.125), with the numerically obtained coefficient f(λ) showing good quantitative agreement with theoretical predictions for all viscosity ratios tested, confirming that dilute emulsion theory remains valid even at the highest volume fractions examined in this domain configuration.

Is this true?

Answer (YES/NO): NO